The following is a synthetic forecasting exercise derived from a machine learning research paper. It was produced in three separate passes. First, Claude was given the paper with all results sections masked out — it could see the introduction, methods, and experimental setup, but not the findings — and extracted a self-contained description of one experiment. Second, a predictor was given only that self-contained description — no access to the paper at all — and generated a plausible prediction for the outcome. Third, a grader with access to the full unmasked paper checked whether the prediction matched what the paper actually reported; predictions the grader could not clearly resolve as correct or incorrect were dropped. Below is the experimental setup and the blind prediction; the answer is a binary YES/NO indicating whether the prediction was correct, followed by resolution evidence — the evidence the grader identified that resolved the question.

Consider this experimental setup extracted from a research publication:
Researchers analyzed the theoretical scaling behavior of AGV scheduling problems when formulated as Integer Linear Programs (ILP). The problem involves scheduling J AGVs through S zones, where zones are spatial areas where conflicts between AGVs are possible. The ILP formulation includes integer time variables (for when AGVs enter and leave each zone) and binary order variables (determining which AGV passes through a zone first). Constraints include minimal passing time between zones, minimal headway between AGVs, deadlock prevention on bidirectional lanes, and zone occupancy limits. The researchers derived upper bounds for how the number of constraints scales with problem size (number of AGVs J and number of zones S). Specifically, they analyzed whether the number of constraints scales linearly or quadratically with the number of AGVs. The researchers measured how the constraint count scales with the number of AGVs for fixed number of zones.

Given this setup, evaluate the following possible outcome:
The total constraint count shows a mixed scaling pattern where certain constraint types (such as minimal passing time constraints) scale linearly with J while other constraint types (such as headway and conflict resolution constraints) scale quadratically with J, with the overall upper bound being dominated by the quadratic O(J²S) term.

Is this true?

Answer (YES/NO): YES